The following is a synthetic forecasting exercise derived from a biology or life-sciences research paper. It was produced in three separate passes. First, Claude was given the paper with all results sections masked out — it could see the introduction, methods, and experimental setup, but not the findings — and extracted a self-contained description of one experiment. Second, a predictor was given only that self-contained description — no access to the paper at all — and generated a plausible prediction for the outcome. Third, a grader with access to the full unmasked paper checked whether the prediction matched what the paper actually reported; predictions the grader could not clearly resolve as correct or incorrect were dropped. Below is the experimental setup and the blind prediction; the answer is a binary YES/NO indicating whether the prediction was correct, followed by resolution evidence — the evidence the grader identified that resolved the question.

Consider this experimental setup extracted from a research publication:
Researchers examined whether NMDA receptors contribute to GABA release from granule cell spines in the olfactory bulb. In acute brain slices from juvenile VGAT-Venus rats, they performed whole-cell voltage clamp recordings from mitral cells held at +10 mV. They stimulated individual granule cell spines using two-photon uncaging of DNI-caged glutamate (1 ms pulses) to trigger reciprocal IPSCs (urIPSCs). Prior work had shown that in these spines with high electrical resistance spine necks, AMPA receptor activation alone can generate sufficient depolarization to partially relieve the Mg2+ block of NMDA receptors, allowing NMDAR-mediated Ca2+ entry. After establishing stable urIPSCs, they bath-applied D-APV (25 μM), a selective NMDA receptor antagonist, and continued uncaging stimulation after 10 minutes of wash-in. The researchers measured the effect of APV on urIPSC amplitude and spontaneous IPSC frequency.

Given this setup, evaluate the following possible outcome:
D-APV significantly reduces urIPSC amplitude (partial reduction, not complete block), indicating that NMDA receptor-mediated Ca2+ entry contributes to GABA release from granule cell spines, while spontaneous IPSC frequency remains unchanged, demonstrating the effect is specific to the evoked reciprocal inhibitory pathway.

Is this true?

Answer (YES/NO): NO